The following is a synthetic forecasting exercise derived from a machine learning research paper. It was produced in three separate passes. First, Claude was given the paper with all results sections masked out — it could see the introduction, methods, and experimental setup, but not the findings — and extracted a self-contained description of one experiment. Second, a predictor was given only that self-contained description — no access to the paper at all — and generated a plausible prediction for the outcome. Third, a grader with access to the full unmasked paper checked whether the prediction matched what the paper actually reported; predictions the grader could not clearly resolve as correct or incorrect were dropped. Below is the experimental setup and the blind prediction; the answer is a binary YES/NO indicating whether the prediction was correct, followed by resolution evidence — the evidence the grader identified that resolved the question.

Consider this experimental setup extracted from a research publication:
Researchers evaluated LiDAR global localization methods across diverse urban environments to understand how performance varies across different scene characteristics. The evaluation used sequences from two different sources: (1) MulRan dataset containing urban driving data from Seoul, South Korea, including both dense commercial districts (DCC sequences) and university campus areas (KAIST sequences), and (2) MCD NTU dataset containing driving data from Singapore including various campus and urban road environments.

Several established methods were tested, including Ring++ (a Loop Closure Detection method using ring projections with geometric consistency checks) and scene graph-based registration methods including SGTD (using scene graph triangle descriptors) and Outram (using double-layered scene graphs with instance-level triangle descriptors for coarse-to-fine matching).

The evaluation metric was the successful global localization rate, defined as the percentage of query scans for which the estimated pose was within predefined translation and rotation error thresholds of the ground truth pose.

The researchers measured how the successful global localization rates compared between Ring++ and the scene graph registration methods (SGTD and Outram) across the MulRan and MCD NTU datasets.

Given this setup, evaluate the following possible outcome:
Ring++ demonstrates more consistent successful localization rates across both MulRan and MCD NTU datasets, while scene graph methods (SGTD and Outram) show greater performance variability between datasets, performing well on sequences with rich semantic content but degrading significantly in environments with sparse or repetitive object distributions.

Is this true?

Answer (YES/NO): NO